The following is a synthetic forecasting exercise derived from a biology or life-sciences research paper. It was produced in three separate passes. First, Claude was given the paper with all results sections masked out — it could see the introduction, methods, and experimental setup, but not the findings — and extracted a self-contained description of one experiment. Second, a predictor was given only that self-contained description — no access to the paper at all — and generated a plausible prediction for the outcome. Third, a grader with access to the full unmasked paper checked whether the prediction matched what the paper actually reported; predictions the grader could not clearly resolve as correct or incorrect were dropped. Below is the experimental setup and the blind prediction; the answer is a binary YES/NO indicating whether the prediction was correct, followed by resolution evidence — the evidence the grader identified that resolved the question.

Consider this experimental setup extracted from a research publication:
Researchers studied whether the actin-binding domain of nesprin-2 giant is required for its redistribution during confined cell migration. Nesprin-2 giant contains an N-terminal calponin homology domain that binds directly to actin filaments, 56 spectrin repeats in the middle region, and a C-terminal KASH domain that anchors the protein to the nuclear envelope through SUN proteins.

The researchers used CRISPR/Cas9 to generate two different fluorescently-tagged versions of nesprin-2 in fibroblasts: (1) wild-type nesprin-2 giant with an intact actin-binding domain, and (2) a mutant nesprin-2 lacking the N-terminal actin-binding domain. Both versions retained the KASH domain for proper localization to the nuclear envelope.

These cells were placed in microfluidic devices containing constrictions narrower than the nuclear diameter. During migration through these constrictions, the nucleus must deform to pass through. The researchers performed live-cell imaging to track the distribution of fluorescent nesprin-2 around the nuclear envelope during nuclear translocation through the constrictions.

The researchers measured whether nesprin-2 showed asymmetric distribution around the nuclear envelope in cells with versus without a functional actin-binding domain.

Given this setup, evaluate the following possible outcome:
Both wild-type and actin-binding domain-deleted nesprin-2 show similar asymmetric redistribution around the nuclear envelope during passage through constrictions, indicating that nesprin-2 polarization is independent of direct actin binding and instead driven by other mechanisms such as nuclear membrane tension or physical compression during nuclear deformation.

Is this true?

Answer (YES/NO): NO